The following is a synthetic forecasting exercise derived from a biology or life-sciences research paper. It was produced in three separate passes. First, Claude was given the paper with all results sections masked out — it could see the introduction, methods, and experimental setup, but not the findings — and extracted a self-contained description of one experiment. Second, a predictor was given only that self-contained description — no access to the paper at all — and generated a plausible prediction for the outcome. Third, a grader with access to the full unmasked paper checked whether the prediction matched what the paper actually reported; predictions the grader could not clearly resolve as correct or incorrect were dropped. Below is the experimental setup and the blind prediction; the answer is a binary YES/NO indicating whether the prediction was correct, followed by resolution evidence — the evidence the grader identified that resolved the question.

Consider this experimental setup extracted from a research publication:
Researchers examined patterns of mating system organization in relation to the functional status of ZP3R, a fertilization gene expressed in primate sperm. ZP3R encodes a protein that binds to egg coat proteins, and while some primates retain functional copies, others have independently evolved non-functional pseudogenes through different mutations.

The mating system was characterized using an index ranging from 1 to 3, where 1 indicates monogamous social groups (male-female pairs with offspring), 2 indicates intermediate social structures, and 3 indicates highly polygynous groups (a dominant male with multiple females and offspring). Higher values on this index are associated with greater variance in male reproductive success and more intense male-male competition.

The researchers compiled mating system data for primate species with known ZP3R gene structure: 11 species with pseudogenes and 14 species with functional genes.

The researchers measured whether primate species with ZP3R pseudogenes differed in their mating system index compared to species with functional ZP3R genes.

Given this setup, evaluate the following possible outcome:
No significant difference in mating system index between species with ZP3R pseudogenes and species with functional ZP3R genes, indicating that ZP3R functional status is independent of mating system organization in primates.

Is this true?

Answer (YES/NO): NO